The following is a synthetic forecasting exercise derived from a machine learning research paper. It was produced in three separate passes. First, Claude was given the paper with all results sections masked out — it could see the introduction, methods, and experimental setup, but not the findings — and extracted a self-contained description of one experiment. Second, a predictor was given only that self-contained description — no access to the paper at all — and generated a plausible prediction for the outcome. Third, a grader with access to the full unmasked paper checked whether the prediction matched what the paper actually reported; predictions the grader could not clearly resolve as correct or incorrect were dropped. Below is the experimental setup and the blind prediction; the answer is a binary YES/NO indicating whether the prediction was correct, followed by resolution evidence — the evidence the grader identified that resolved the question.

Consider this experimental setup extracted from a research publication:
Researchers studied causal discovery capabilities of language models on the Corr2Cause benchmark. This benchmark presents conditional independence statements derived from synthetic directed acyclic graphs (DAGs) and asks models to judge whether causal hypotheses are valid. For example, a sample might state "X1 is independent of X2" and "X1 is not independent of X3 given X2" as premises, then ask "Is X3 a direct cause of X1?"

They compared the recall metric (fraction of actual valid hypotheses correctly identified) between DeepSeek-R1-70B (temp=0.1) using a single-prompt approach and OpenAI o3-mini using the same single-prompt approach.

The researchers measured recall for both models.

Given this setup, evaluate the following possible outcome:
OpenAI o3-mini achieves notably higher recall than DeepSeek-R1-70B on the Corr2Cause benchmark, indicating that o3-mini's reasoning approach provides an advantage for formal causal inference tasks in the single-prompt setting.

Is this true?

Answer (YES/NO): NO